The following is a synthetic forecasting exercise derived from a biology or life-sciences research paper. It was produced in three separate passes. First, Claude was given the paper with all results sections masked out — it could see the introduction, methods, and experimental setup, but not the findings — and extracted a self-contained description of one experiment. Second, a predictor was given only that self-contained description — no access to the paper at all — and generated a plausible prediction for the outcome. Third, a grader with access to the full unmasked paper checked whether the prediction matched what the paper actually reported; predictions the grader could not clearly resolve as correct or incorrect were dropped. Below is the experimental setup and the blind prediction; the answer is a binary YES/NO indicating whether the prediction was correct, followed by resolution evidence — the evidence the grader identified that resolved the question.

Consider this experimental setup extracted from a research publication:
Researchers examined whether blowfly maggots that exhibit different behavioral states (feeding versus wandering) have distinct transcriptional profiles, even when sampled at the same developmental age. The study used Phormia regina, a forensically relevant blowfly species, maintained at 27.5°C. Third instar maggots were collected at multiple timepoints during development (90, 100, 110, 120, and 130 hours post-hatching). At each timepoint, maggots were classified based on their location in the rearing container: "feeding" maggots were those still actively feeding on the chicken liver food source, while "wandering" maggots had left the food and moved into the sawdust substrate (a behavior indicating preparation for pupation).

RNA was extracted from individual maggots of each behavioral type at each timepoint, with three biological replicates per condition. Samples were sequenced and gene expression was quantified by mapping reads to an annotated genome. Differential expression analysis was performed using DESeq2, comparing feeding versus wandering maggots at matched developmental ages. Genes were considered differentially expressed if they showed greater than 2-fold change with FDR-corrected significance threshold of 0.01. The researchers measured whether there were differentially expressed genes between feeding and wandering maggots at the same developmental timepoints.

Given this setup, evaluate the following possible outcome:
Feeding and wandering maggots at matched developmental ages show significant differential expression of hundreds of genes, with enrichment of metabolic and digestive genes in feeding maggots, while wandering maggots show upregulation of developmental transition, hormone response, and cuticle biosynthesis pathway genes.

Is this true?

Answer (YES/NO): NO